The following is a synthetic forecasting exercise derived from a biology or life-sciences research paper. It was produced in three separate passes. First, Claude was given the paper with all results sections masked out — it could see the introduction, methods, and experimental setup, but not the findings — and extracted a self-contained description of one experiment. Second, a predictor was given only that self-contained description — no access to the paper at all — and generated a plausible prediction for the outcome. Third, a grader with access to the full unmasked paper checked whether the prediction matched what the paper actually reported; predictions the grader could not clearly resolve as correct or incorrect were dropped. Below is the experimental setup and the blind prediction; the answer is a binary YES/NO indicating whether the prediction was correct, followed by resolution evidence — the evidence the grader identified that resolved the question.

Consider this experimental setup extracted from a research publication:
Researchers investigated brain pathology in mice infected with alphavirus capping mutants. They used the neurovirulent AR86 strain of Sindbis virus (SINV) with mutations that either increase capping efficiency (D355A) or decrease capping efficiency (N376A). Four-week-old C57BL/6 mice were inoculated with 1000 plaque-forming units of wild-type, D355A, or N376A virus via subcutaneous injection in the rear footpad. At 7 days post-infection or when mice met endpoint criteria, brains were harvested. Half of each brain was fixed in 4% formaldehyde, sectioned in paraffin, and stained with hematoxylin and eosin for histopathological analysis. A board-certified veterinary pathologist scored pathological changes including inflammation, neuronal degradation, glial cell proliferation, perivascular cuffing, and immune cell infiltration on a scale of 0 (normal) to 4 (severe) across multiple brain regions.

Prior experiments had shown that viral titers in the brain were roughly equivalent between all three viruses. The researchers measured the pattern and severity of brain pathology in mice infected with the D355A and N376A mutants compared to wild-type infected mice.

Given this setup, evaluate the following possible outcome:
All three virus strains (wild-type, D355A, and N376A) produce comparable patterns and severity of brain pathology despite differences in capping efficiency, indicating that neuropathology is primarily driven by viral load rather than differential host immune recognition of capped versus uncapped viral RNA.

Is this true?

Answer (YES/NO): NO